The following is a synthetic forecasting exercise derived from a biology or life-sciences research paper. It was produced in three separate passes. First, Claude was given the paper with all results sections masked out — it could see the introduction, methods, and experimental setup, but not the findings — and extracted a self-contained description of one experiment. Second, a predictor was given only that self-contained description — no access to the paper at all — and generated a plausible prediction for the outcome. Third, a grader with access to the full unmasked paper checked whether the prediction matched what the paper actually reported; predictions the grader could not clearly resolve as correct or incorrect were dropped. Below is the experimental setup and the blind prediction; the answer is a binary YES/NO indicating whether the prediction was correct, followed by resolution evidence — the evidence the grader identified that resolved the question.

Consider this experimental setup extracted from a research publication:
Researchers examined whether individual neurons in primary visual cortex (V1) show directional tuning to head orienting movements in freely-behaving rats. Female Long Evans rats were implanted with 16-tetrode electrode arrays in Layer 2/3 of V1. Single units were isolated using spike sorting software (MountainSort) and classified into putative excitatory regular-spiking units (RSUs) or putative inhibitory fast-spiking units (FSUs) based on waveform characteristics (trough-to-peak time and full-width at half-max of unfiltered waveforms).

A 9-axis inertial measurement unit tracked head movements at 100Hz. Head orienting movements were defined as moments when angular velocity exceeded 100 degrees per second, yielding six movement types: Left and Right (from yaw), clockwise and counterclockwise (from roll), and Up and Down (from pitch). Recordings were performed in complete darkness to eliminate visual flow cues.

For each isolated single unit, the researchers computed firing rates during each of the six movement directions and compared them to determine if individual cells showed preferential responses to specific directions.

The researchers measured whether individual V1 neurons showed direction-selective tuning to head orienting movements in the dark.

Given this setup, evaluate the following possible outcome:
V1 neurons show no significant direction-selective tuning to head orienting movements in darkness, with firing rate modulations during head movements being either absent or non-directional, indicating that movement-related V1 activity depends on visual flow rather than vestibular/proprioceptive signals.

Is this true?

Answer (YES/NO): NO